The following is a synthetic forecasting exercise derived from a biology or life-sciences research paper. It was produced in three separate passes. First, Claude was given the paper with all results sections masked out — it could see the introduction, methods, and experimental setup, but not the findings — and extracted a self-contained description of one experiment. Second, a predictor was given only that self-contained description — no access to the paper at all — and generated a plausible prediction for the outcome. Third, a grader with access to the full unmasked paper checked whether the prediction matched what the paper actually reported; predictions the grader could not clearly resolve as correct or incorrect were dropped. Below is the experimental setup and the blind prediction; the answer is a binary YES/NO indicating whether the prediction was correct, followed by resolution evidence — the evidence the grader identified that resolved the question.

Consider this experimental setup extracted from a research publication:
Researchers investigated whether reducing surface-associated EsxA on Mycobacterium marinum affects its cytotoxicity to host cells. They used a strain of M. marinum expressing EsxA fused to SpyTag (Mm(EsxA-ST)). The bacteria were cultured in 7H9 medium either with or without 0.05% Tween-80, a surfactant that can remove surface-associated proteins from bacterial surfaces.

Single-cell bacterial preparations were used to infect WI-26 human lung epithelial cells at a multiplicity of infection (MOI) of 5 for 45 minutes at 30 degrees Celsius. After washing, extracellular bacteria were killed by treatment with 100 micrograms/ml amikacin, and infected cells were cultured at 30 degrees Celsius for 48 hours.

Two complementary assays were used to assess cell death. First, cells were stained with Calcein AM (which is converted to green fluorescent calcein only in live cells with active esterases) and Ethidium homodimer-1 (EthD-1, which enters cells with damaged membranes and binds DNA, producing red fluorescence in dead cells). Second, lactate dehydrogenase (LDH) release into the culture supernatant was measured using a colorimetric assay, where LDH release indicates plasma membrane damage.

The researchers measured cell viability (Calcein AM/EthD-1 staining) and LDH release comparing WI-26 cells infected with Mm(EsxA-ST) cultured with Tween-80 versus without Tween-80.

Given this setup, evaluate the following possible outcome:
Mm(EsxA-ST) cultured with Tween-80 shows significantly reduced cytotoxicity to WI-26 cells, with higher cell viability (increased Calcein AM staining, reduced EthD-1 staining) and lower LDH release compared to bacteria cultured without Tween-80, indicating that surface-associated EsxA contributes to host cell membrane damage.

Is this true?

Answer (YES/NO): YES